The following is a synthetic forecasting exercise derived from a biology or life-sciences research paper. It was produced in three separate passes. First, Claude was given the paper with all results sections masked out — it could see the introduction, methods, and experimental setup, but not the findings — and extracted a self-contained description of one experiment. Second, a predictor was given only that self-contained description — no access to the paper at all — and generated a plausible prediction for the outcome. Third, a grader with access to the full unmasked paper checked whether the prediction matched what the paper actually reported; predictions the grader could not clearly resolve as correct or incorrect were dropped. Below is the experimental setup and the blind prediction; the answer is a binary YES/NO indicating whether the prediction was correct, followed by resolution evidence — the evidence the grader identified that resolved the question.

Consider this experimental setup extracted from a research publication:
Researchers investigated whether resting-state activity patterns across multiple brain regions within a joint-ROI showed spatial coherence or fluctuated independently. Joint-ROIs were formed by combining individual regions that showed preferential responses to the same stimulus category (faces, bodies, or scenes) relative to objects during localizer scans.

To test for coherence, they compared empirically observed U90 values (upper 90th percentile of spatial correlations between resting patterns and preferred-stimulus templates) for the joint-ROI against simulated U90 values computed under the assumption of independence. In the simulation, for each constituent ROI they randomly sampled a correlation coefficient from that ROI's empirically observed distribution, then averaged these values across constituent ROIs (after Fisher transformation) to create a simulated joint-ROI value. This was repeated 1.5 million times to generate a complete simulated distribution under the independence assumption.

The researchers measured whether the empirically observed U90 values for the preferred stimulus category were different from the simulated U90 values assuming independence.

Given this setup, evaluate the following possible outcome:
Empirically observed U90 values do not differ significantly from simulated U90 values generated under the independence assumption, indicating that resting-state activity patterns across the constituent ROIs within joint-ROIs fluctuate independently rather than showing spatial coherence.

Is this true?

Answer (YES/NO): NO